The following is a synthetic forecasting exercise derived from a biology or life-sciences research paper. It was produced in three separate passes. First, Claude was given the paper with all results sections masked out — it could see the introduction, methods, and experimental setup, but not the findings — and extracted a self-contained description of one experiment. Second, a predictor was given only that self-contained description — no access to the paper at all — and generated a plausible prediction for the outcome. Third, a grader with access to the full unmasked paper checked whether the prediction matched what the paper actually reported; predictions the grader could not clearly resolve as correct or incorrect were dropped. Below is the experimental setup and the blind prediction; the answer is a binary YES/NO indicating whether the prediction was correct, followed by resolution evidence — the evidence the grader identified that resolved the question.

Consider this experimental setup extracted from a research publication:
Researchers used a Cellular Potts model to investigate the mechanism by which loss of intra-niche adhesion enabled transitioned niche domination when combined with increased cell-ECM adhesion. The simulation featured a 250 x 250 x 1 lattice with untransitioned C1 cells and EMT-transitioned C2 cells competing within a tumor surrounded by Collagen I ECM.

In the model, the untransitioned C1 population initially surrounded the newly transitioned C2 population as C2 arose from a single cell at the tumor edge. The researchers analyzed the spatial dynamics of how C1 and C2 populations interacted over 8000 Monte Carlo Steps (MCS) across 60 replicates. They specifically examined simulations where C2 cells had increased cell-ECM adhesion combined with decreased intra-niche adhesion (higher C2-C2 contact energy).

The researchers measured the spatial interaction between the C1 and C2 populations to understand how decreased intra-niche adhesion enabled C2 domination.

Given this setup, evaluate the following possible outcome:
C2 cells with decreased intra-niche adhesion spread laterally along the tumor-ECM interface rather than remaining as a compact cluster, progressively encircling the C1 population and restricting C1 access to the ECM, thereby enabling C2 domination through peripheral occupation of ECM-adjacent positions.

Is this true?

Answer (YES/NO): NO